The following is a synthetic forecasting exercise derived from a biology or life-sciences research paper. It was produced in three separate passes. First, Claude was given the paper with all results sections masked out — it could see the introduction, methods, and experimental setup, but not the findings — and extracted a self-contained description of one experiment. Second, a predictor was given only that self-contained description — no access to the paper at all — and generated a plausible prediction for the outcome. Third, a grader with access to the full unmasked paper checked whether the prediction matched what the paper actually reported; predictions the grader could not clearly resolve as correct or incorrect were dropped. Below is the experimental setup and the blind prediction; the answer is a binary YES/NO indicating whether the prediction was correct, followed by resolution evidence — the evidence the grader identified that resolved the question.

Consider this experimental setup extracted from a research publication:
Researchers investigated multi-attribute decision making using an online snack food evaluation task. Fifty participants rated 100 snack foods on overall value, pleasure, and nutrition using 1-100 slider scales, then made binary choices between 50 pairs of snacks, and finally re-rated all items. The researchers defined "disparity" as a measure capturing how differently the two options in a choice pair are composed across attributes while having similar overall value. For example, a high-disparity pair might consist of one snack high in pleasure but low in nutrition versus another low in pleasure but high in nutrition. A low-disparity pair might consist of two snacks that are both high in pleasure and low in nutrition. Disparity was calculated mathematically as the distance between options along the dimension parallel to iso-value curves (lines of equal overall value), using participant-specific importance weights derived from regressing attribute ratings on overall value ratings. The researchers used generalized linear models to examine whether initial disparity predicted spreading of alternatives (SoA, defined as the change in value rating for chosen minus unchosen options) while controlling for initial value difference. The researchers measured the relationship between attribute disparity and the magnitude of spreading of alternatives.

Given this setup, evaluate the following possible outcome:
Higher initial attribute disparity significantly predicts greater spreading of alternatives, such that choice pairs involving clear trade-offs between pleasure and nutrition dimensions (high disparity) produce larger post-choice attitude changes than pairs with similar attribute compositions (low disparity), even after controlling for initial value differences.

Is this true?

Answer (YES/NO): YES